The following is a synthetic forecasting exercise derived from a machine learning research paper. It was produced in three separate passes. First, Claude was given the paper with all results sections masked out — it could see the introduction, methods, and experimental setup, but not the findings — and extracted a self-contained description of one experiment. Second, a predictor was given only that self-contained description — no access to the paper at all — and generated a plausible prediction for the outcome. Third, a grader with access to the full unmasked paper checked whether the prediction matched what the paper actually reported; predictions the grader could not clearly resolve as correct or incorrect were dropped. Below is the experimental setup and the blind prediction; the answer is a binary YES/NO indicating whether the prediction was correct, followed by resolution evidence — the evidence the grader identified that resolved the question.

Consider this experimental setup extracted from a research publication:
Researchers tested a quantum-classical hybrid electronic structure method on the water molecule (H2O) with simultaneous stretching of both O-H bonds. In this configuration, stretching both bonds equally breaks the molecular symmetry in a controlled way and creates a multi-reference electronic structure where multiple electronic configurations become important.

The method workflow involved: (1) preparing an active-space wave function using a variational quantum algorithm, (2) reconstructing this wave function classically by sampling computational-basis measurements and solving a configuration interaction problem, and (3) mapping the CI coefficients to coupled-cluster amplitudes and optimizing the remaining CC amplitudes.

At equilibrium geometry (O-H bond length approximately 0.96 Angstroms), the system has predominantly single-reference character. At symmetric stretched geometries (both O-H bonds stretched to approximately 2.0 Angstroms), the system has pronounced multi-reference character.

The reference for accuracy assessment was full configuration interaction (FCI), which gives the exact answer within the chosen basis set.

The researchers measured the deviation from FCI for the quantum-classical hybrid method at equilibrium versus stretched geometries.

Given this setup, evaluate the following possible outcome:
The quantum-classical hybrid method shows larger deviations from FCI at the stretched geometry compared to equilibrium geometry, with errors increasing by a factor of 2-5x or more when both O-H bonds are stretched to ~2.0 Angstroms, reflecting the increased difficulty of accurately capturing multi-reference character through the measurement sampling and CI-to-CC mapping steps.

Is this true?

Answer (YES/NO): NO